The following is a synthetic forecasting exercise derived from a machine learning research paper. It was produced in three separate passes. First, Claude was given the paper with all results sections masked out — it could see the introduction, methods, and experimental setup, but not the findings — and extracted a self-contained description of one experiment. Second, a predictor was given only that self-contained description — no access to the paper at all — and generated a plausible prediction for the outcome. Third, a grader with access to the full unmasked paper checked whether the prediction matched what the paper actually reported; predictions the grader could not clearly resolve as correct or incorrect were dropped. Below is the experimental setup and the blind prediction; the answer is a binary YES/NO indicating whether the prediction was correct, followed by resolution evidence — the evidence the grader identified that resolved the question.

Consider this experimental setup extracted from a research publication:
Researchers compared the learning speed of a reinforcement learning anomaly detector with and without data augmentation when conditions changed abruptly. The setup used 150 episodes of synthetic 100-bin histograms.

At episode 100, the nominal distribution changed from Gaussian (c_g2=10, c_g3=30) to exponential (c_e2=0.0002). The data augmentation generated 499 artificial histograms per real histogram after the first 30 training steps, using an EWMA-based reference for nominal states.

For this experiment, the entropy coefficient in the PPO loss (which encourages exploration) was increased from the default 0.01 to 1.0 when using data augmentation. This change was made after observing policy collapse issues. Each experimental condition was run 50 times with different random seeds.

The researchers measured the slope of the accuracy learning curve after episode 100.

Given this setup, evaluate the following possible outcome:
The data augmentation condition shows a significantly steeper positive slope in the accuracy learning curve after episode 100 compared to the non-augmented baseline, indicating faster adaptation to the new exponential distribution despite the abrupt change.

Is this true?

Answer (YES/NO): YES